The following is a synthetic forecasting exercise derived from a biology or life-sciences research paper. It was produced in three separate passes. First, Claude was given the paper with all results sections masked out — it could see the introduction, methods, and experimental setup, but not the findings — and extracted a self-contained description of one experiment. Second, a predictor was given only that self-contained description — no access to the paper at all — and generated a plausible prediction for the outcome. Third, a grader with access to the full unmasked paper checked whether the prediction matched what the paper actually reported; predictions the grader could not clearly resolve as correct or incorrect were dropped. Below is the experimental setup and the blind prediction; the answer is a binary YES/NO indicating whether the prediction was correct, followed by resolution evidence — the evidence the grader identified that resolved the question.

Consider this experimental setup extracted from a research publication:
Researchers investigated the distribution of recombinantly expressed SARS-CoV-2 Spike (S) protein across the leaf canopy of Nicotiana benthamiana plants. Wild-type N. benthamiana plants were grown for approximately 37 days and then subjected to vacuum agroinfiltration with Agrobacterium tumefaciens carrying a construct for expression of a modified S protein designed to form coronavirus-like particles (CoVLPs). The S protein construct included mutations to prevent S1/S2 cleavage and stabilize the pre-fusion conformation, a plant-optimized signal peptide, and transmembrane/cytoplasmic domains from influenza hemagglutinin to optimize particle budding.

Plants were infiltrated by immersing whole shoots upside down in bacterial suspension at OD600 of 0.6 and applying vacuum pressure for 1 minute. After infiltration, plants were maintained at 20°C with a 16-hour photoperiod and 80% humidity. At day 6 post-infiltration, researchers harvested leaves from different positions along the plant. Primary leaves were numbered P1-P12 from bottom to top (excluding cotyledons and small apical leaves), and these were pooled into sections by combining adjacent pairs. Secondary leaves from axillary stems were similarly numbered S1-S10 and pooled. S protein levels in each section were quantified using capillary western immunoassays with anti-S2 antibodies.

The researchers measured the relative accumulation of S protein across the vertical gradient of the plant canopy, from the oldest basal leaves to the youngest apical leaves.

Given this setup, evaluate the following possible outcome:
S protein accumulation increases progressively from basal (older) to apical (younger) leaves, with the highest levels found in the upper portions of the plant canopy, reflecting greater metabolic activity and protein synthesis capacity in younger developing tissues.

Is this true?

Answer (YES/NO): NO